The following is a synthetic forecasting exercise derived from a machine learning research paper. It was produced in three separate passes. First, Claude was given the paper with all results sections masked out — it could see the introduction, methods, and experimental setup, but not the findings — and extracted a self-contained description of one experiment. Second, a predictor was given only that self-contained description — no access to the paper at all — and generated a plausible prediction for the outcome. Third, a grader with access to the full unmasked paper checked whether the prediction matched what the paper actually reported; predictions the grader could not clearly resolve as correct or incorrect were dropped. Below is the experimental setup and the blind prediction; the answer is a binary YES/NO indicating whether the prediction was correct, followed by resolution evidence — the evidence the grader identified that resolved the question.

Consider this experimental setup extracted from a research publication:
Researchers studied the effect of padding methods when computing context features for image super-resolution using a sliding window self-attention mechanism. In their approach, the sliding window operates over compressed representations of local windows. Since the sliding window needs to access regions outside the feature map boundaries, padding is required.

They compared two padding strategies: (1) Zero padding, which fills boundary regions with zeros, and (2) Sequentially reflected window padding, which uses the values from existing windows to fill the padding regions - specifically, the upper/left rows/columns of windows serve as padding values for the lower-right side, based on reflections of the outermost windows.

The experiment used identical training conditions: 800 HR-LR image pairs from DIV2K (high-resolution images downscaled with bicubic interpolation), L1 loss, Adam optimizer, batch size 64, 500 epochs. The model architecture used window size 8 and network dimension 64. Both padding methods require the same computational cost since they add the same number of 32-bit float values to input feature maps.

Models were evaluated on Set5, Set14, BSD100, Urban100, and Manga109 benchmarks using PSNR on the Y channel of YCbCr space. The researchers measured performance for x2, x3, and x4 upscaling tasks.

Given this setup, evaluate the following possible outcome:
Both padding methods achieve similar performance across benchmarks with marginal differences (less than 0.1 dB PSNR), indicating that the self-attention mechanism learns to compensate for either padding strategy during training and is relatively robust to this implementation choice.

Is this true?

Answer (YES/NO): NO